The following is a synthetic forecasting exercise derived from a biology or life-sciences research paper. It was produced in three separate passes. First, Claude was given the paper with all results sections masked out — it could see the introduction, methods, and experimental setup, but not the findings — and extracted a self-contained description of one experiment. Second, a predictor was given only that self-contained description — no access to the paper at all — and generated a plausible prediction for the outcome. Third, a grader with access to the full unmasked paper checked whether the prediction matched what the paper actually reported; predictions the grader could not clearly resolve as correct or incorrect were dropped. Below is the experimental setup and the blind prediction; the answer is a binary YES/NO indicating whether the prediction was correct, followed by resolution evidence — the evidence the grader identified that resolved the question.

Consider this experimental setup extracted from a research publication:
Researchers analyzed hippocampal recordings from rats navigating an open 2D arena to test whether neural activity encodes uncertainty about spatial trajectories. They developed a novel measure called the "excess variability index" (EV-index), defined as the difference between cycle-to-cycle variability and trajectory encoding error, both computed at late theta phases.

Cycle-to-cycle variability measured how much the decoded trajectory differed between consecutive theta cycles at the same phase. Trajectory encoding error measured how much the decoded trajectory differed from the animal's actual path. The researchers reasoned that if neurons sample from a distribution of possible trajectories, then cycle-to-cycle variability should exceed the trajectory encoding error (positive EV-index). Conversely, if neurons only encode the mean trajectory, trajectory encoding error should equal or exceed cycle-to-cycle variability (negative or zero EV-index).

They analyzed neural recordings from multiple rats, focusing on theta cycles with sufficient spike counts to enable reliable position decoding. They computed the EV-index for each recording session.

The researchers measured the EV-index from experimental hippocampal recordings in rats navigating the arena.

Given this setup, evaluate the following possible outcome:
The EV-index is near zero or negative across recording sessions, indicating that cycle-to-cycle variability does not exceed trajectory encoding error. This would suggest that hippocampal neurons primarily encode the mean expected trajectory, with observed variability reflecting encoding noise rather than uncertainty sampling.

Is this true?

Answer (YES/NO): NO